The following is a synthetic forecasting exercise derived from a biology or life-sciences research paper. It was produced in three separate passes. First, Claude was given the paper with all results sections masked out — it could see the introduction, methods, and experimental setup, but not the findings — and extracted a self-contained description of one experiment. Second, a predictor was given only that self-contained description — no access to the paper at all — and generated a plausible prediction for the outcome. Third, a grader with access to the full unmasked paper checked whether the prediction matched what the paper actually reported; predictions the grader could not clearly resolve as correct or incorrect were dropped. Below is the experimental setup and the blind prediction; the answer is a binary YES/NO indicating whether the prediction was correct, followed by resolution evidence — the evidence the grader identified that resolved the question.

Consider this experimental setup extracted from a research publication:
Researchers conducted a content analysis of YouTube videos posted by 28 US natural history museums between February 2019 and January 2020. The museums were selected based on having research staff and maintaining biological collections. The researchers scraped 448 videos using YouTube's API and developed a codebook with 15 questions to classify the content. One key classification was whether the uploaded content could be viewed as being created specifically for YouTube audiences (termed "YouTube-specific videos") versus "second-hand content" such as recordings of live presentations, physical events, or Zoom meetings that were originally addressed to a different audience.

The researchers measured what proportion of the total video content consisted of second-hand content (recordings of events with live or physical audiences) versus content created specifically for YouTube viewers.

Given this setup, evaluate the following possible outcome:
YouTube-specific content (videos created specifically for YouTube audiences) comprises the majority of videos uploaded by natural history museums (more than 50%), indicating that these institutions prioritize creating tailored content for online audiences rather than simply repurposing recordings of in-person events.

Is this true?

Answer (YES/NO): YES